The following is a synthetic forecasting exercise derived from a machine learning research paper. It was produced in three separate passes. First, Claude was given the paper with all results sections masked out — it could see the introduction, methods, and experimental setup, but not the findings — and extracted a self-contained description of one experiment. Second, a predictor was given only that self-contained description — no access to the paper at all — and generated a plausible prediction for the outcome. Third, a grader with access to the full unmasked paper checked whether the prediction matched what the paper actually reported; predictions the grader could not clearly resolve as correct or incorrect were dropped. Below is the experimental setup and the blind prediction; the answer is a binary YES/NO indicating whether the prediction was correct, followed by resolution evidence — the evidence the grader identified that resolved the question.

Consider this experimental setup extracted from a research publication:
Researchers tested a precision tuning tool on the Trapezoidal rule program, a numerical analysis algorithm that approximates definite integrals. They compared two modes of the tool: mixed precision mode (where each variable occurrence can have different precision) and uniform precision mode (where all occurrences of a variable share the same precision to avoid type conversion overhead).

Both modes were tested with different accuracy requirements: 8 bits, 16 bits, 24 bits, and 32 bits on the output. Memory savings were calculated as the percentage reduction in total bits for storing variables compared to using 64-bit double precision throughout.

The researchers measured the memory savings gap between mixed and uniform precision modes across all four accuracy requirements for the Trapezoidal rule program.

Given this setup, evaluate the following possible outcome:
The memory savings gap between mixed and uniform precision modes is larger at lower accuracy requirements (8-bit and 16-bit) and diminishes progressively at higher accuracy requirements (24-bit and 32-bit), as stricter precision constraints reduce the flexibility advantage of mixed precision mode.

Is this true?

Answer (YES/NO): NO